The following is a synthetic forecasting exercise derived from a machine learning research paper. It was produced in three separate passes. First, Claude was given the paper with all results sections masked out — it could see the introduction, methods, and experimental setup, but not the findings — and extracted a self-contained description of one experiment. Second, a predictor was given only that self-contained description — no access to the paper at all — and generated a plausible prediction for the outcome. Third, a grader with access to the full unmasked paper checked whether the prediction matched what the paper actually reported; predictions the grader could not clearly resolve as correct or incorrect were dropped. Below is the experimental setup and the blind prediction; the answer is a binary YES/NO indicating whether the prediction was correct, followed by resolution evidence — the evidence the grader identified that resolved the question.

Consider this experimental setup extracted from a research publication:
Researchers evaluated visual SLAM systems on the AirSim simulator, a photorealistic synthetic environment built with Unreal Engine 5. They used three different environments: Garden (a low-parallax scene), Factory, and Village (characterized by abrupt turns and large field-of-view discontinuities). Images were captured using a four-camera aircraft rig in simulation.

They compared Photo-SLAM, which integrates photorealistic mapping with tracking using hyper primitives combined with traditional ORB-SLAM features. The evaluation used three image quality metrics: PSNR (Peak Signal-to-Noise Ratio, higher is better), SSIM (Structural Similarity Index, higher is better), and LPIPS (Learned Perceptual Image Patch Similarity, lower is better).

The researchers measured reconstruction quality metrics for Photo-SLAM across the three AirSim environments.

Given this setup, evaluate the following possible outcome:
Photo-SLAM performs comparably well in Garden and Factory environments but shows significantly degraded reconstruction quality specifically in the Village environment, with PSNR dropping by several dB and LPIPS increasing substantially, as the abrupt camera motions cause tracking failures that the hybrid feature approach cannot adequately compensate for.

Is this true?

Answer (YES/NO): NO